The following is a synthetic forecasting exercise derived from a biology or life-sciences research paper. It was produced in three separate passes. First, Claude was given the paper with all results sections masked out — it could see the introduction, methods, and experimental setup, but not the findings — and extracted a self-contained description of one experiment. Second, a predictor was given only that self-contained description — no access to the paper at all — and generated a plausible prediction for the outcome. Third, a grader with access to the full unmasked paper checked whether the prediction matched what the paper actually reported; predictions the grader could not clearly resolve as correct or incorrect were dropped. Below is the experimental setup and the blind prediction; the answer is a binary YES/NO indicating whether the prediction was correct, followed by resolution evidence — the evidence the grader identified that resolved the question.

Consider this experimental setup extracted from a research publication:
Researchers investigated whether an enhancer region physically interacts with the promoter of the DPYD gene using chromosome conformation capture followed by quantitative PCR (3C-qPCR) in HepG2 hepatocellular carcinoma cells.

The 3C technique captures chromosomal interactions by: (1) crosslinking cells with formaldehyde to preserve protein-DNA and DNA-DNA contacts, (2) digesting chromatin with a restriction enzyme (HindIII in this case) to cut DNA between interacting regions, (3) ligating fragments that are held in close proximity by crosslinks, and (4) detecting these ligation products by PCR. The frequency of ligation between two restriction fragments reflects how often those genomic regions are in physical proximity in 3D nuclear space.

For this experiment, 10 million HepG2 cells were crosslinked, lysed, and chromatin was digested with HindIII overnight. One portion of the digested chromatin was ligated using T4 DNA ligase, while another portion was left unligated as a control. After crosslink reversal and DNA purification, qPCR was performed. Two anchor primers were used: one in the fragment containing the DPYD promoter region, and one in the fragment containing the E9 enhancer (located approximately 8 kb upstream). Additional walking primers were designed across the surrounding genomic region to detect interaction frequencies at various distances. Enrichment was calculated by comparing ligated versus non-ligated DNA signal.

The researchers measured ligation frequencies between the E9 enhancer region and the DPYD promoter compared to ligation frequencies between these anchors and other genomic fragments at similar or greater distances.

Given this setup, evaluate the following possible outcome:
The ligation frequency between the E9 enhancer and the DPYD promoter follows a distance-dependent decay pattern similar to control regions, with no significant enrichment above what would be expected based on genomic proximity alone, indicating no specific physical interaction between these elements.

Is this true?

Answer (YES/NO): NO